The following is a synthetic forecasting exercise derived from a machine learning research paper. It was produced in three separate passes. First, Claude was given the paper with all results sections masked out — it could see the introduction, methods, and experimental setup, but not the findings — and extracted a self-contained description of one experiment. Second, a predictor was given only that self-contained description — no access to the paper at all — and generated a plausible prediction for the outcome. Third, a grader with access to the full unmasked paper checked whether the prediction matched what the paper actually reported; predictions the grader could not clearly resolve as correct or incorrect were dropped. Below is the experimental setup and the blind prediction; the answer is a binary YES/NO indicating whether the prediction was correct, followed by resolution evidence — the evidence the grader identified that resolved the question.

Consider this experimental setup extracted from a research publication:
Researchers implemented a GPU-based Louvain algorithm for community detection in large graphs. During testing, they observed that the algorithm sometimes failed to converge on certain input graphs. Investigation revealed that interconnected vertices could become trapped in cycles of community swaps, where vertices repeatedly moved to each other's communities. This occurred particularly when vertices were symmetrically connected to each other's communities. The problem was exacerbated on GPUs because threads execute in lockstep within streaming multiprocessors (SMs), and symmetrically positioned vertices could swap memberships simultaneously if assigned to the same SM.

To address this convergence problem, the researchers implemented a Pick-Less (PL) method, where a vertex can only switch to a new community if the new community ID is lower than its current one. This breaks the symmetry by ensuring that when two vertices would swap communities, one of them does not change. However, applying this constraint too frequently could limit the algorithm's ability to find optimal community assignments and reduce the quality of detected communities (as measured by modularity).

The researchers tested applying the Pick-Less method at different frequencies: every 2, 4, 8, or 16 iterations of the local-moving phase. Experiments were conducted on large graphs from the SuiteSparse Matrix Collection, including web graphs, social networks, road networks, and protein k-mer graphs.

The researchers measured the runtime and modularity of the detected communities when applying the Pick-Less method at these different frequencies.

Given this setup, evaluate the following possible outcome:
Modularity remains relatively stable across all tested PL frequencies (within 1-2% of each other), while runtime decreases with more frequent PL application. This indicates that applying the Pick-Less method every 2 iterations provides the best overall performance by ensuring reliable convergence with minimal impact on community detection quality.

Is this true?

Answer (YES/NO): NO